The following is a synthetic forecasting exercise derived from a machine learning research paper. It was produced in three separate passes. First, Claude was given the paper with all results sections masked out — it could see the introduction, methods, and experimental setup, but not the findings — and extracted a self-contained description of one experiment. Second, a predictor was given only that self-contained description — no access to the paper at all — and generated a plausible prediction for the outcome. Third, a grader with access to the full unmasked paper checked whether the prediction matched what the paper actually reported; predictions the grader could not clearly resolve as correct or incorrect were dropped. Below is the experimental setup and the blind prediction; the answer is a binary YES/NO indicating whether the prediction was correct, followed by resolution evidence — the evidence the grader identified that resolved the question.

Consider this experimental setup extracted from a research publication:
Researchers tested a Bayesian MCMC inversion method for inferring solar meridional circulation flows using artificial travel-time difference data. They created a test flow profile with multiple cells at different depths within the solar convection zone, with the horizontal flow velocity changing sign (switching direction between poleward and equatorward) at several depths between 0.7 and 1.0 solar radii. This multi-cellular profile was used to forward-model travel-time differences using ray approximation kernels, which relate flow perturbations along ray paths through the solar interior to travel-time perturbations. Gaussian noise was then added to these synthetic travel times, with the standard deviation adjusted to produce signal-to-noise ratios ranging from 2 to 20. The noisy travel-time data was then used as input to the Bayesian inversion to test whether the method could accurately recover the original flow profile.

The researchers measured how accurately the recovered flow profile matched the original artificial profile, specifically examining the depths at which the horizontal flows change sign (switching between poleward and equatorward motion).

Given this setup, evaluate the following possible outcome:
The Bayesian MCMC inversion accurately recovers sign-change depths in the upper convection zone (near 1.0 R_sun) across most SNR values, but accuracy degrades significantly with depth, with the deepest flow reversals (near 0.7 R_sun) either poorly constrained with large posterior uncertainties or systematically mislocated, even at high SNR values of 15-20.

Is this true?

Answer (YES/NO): NO